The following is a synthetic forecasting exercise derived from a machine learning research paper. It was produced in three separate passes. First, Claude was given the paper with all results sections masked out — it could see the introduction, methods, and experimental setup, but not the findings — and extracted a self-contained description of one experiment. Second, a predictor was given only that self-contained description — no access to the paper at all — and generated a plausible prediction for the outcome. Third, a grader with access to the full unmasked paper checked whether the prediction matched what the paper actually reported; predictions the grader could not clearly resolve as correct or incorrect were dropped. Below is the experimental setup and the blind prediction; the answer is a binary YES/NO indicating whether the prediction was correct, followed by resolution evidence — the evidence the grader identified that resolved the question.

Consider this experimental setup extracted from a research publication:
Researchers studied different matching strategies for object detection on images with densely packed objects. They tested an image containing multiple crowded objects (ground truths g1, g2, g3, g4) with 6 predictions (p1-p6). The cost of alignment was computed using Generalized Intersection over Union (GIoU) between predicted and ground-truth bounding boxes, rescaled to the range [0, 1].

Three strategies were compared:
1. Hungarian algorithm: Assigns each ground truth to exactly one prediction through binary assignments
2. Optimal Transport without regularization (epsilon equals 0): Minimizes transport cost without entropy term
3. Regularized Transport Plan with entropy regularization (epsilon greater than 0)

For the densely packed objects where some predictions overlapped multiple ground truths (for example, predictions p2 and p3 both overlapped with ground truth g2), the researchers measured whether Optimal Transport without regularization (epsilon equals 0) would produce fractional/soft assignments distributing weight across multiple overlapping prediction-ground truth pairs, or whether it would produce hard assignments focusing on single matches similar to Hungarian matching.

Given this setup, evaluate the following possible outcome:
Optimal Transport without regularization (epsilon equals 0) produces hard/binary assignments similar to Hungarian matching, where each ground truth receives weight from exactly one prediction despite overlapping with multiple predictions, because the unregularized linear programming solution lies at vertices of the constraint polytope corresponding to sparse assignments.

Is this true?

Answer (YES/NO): YES